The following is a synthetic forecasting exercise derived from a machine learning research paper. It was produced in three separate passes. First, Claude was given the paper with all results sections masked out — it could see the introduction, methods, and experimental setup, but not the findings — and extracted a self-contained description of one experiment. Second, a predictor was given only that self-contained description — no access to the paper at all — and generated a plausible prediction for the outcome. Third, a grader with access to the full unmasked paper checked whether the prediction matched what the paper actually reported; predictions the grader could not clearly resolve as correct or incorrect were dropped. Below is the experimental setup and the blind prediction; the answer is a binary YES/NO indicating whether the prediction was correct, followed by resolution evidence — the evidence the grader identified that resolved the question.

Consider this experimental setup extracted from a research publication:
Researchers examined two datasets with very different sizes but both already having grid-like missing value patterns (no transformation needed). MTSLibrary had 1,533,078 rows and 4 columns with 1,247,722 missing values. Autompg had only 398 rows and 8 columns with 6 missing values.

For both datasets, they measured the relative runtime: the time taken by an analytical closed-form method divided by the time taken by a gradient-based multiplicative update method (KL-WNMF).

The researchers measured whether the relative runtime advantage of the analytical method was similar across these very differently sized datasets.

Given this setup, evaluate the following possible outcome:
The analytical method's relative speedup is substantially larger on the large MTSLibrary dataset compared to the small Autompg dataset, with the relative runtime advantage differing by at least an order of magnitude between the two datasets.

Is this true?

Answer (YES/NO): NO